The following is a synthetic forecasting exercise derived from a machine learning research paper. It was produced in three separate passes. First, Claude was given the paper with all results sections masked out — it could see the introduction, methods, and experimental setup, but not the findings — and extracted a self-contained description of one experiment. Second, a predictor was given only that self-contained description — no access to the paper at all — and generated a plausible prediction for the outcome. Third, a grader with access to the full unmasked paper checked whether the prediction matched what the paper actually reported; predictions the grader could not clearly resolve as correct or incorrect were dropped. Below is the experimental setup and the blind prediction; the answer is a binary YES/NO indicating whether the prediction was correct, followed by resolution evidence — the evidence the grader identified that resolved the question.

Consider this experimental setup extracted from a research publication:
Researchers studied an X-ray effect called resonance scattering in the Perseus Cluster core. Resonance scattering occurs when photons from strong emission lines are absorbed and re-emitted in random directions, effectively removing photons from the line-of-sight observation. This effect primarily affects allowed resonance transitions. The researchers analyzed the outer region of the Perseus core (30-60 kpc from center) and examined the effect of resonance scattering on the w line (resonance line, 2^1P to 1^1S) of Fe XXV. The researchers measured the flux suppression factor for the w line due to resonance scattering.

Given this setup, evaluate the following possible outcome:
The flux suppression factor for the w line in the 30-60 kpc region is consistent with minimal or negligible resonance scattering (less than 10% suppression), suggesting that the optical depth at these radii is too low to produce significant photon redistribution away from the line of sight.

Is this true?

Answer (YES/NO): NO